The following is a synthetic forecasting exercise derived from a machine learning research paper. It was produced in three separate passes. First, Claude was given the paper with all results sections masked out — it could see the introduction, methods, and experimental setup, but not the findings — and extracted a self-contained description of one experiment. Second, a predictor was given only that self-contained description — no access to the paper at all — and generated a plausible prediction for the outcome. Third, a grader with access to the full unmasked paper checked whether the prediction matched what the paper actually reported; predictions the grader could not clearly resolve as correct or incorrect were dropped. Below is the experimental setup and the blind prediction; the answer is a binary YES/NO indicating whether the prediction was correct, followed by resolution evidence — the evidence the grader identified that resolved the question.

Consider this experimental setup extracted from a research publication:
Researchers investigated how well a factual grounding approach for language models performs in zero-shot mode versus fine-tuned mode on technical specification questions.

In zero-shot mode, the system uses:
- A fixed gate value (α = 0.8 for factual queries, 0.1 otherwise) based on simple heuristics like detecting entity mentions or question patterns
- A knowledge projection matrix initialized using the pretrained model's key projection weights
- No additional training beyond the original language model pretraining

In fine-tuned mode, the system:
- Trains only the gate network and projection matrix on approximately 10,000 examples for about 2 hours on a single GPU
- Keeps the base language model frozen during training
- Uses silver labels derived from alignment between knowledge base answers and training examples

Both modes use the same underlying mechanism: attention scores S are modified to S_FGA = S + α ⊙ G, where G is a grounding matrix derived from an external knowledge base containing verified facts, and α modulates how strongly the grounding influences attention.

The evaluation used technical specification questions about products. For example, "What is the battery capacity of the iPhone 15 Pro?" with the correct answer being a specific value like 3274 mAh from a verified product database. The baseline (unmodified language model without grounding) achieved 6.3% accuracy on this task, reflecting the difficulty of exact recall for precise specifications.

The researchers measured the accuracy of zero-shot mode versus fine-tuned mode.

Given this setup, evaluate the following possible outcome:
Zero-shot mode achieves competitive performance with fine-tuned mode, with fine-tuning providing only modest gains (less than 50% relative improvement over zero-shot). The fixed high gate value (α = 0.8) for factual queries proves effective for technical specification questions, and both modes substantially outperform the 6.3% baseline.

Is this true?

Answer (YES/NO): YES